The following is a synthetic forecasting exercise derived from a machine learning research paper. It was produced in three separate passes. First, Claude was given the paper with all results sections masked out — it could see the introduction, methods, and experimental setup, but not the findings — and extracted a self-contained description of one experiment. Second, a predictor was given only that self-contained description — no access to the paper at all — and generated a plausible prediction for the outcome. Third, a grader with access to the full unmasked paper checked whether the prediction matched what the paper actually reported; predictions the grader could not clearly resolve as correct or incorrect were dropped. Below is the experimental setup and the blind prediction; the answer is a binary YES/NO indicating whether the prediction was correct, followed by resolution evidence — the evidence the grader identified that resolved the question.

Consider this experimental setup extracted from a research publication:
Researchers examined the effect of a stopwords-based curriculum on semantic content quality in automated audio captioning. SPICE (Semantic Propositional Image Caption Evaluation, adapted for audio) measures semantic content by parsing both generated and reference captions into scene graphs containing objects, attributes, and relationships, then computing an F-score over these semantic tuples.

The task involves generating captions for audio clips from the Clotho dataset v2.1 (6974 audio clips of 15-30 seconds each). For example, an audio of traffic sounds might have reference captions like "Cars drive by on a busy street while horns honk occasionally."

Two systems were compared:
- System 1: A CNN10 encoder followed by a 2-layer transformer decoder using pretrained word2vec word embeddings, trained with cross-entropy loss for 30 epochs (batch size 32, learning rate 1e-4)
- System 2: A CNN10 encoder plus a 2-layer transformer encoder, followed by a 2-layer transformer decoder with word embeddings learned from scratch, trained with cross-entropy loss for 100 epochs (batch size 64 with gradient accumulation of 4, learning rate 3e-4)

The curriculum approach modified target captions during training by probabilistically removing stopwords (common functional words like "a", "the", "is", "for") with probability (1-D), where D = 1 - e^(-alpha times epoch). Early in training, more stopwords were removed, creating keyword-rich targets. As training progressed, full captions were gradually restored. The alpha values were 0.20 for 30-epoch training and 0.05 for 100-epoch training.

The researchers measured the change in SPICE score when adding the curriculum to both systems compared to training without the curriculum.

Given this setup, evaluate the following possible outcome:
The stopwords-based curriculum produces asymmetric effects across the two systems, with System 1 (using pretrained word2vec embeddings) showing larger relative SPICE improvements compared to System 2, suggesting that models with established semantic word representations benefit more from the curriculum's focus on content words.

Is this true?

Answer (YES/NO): NO